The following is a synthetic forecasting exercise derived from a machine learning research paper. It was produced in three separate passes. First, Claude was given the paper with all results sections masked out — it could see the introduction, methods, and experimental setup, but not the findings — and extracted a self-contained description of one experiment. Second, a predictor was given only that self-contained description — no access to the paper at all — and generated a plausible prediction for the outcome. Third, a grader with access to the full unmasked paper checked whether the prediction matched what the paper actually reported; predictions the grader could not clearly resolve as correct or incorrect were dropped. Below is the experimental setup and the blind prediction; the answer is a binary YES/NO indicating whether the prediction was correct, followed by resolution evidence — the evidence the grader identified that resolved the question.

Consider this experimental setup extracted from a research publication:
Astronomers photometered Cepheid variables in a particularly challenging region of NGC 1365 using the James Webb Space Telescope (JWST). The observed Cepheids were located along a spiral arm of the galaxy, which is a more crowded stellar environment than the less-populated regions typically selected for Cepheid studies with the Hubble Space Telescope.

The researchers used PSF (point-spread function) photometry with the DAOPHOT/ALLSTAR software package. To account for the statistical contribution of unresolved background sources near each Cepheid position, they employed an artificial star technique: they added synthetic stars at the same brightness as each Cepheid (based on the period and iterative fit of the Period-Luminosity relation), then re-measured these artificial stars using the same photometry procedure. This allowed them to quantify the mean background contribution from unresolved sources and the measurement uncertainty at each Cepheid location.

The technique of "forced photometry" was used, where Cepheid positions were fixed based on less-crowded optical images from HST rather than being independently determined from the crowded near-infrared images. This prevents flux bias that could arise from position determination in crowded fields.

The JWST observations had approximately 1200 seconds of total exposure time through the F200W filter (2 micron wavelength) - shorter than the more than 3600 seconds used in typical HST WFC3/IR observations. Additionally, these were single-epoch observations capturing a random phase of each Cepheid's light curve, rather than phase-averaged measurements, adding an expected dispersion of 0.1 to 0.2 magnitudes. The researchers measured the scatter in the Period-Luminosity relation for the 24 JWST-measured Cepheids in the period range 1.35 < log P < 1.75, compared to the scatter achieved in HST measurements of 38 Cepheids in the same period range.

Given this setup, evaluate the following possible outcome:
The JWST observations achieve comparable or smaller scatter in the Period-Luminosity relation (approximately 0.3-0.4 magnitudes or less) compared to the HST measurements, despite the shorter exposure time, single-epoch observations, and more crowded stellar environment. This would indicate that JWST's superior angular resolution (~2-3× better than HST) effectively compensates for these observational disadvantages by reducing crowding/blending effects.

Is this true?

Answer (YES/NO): YES